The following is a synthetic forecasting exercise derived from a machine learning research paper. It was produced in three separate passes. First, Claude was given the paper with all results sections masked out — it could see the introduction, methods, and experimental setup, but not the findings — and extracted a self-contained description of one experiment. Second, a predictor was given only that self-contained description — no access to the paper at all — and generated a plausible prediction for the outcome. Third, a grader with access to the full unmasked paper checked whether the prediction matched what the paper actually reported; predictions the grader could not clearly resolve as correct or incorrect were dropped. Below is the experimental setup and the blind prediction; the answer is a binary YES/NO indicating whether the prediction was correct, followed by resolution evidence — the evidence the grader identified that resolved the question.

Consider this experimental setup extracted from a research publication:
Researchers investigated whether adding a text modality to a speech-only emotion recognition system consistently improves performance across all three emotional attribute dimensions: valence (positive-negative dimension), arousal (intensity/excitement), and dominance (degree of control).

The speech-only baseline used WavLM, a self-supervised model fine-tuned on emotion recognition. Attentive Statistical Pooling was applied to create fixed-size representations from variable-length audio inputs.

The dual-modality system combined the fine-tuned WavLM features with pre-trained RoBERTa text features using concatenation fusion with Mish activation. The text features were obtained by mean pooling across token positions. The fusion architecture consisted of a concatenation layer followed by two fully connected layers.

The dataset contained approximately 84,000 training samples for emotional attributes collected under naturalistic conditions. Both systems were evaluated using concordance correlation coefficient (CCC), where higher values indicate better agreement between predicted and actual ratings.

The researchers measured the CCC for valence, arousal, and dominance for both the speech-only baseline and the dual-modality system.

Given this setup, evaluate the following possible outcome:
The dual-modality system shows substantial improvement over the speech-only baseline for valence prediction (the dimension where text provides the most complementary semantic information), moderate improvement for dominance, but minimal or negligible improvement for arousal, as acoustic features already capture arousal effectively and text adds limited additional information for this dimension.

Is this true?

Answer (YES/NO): NO